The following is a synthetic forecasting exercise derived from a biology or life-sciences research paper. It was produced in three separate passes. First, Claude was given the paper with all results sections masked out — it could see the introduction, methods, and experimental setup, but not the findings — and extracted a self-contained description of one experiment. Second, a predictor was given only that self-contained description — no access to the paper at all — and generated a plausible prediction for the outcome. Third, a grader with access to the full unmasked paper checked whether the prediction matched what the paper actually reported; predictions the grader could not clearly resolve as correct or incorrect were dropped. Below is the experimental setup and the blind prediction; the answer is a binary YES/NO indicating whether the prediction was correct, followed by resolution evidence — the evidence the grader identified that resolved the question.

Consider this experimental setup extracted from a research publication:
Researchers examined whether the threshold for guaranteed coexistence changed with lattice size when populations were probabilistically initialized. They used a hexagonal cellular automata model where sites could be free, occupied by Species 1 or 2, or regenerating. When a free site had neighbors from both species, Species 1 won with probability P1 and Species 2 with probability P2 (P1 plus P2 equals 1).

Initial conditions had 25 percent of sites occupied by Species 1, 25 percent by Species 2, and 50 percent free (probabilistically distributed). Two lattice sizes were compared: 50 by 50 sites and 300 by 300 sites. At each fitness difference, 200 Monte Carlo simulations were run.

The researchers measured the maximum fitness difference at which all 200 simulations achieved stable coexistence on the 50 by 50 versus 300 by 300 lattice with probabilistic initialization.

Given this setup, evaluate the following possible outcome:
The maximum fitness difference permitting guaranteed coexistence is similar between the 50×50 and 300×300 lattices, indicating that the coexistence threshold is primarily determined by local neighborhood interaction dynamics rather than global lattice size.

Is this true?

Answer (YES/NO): NO